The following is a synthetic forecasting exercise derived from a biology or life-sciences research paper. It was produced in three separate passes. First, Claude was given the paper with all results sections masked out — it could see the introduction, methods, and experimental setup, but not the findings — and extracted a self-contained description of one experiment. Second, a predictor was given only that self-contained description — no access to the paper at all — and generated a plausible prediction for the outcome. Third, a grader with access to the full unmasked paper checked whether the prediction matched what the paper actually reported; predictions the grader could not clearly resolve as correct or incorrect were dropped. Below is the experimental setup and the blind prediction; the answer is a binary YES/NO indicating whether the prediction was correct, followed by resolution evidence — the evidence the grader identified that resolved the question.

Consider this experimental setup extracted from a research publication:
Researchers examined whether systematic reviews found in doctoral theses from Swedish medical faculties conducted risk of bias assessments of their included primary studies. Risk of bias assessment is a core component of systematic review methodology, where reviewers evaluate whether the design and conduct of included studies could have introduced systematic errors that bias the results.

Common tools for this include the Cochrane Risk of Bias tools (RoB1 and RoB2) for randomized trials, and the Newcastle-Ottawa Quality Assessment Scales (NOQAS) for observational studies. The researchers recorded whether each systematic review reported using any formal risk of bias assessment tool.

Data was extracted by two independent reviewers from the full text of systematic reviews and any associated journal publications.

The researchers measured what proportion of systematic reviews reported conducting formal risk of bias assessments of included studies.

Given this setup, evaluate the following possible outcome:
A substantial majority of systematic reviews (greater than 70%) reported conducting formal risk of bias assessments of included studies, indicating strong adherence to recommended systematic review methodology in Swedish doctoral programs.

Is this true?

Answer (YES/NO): YES